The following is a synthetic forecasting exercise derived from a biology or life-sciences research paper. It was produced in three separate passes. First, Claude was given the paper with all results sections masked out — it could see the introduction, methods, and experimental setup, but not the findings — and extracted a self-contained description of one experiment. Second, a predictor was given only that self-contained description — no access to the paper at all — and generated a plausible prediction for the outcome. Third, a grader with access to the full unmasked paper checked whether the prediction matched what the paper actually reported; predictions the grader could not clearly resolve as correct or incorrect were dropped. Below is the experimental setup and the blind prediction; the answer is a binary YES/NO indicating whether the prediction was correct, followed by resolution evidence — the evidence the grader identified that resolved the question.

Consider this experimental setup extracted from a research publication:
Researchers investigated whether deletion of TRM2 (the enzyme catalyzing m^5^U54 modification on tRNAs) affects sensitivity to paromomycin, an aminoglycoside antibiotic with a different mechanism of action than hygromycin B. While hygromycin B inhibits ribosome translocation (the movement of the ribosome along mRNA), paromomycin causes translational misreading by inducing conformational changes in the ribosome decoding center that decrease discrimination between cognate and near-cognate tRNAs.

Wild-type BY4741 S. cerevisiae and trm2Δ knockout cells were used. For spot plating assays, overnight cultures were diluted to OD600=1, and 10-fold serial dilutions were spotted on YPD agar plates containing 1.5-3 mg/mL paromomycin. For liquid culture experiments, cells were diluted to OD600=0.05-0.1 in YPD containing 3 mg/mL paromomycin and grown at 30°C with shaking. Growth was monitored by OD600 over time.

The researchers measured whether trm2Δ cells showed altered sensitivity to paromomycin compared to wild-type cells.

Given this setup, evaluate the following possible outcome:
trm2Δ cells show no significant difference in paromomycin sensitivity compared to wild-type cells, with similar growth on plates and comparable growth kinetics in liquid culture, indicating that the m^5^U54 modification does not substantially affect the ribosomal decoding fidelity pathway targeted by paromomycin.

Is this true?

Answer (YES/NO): NO